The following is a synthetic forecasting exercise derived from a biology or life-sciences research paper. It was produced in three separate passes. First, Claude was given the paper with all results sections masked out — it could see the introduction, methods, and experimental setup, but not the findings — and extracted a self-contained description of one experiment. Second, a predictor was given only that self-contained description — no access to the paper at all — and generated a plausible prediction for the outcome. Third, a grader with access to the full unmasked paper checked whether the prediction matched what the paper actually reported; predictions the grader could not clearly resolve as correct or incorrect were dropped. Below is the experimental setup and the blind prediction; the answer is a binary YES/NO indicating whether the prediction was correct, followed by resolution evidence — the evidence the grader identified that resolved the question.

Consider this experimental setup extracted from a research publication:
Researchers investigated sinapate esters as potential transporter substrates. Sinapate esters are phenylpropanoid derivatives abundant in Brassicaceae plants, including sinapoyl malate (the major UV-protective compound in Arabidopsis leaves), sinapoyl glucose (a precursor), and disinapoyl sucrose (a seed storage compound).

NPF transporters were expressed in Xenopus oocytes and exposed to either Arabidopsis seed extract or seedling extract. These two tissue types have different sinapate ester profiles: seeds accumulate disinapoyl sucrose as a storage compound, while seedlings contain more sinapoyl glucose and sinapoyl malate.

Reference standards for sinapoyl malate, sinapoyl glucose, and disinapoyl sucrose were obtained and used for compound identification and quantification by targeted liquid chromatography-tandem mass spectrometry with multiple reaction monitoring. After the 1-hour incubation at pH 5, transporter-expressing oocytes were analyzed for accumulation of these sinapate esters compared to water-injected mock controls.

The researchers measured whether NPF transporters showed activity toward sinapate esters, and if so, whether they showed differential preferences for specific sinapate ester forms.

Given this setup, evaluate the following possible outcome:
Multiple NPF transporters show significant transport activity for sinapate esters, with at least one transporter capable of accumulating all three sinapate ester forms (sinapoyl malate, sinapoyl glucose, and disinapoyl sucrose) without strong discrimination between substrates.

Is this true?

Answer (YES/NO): NO